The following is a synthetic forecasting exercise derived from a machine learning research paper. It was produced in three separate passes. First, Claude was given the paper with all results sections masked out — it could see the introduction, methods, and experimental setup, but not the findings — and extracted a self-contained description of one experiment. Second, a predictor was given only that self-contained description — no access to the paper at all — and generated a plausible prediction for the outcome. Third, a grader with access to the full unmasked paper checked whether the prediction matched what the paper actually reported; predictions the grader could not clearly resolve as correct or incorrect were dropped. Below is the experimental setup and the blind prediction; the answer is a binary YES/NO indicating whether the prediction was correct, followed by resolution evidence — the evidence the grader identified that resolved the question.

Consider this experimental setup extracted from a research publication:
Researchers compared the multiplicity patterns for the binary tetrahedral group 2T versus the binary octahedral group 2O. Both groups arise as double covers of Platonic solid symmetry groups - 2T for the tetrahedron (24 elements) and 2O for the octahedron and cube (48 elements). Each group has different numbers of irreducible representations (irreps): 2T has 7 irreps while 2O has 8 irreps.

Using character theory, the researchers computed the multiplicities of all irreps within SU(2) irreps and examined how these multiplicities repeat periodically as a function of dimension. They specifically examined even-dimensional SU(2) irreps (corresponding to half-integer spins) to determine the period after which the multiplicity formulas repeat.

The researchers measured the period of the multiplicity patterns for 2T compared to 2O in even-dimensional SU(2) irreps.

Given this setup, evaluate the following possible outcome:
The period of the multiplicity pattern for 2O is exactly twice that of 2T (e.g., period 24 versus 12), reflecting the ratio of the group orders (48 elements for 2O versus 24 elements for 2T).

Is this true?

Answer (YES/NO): YES